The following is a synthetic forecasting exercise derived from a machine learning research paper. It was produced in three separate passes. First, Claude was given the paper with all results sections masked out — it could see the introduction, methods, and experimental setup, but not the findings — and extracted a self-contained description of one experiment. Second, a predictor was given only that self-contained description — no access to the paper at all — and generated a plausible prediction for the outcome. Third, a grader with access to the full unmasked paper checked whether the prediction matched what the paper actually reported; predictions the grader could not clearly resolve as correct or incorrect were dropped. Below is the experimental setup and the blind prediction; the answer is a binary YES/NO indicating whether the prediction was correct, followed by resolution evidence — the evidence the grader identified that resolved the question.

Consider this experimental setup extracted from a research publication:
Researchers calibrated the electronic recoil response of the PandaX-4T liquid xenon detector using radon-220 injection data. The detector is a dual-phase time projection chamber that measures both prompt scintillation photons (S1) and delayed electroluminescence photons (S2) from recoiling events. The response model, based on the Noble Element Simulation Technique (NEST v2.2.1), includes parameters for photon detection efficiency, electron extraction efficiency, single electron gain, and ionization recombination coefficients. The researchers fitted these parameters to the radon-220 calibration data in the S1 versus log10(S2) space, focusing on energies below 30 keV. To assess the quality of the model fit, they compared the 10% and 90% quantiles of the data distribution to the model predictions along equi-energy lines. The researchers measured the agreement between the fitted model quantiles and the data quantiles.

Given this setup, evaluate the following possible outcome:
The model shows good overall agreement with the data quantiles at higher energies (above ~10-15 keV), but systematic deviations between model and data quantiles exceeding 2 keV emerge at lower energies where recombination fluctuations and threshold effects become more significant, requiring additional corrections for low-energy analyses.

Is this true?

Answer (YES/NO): NO